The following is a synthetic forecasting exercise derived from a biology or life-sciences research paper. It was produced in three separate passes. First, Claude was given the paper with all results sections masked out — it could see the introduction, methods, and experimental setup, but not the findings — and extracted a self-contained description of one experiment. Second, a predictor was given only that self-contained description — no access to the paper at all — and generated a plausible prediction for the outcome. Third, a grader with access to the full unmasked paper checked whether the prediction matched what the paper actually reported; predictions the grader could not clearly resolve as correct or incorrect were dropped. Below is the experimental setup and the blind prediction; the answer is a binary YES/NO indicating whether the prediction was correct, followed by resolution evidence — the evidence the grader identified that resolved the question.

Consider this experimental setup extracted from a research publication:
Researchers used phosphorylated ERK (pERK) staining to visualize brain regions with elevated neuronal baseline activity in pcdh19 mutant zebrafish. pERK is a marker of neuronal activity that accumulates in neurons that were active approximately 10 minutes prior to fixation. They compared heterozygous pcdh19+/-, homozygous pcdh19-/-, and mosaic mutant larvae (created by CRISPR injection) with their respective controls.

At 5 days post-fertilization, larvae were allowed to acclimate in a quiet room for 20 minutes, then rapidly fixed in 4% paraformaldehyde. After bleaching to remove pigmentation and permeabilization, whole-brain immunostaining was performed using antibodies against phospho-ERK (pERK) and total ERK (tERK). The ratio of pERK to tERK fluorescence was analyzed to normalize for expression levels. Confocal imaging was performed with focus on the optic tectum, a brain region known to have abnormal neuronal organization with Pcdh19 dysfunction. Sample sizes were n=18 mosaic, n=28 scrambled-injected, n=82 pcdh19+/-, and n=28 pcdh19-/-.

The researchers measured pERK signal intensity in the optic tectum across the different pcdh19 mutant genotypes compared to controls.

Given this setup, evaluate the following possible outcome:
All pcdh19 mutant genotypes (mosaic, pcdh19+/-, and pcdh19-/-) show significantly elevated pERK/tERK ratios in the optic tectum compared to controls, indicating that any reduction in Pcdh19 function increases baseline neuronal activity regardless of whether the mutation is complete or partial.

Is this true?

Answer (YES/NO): NO